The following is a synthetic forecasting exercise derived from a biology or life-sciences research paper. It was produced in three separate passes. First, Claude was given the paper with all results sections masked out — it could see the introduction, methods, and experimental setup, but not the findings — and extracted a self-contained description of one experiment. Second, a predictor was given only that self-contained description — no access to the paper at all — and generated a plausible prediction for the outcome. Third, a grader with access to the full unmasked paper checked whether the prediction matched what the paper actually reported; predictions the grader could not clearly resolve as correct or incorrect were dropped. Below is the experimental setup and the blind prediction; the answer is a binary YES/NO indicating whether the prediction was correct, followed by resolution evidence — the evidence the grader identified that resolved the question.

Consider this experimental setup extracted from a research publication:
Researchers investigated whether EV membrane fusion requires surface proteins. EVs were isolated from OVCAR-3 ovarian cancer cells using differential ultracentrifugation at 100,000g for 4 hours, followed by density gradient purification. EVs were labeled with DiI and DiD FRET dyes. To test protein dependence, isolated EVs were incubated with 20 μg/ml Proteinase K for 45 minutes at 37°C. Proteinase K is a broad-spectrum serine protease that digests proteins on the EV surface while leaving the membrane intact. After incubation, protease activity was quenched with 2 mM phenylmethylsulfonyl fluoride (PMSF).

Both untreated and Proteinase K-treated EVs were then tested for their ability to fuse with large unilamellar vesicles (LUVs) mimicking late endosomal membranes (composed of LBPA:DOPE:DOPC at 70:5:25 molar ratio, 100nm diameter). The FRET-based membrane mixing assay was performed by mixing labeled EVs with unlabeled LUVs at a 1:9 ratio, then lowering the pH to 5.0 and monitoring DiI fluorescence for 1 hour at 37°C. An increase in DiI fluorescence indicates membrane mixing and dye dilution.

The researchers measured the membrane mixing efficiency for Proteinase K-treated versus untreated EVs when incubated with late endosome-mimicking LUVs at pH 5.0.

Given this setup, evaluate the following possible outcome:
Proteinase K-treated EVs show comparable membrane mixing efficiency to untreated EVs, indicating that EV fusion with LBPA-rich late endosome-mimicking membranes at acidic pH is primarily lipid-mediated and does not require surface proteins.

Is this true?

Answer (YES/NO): NO